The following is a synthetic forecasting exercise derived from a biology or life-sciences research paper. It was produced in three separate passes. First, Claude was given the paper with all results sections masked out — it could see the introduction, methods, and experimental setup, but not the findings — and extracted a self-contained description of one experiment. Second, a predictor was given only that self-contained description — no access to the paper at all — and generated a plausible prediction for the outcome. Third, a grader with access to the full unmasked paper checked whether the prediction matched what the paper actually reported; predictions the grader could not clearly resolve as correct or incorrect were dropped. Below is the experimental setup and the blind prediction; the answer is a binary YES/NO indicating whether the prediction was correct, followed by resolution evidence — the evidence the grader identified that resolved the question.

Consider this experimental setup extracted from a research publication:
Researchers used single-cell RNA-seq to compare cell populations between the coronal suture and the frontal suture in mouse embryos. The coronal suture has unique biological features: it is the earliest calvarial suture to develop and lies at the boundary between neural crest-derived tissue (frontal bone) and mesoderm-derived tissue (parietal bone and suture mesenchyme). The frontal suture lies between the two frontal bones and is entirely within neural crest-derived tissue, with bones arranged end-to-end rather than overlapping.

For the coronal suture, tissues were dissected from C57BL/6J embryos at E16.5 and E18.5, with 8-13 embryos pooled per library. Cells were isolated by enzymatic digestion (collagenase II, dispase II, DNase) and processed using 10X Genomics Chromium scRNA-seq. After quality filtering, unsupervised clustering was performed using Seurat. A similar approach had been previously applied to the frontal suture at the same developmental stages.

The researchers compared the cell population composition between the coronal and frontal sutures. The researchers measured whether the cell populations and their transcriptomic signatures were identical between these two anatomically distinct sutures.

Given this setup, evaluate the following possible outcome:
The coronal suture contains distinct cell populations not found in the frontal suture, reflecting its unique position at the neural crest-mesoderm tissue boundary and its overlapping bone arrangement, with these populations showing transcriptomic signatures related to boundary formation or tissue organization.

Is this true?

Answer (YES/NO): NO